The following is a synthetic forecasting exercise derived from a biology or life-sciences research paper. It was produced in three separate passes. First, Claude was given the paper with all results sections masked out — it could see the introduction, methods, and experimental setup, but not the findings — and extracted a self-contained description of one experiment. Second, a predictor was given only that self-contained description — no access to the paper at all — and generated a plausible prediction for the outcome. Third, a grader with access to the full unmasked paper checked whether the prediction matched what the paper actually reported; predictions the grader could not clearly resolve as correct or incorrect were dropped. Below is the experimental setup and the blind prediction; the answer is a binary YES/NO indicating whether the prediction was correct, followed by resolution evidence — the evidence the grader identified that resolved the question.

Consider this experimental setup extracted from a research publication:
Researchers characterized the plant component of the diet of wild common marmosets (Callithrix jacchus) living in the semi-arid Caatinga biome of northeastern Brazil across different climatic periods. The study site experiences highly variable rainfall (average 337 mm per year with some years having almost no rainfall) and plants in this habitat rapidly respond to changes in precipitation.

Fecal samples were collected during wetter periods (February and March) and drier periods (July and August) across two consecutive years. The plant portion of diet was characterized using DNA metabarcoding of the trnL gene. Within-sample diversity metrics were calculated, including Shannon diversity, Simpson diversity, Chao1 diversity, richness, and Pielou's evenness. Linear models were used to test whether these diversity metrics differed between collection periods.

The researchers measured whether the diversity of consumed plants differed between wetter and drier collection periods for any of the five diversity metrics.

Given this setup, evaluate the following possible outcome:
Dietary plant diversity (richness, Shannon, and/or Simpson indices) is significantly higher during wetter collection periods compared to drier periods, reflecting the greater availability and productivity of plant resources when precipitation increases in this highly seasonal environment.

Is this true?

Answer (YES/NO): NO